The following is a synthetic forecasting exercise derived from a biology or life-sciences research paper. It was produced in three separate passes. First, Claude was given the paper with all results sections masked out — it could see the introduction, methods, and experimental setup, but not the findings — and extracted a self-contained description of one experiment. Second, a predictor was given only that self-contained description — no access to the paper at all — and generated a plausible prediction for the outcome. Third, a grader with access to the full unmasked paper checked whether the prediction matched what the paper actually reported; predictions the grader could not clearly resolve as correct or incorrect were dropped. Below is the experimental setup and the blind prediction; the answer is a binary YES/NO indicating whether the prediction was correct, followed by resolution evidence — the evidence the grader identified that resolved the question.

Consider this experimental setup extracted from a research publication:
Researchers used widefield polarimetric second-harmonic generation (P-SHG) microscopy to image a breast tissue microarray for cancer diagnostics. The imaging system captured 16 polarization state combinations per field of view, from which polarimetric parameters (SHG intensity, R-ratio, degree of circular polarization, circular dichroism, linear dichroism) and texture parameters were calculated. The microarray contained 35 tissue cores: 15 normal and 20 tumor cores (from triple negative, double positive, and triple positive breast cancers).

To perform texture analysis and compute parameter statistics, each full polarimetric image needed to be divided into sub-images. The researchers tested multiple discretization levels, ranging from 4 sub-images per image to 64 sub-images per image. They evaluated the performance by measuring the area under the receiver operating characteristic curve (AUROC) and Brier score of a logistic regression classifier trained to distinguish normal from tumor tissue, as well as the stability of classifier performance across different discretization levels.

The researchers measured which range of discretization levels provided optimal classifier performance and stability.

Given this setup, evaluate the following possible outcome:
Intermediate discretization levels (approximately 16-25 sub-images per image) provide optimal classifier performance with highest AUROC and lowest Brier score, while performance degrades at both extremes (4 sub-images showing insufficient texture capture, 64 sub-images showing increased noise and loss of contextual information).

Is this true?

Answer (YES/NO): NO